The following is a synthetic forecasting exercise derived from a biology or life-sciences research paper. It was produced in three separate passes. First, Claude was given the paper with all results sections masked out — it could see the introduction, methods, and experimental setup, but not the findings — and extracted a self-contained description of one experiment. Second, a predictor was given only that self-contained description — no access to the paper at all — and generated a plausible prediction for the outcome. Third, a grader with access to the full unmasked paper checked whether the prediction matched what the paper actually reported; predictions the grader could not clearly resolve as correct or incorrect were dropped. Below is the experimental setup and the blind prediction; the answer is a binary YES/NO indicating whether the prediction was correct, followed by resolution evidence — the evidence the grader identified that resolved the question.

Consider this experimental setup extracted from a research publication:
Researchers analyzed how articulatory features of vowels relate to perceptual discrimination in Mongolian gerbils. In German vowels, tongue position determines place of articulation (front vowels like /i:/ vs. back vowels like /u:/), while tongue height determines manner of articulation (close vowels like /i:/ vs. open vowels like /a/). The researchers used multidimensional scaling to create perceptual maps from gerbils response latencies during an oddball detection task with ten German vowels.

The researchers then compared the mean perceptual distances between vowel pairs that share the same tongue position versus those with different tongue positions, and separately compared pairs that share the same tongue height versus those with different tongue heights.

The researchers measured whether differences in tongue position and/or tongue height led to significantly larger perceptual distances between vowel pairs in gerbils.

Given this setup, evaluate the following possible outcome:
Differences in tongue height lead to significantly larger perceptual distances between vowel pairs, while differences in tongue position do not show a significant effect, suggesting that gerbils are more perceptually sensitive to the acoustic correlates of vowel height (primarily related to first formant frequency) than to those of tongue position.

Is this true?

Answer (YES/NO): NO